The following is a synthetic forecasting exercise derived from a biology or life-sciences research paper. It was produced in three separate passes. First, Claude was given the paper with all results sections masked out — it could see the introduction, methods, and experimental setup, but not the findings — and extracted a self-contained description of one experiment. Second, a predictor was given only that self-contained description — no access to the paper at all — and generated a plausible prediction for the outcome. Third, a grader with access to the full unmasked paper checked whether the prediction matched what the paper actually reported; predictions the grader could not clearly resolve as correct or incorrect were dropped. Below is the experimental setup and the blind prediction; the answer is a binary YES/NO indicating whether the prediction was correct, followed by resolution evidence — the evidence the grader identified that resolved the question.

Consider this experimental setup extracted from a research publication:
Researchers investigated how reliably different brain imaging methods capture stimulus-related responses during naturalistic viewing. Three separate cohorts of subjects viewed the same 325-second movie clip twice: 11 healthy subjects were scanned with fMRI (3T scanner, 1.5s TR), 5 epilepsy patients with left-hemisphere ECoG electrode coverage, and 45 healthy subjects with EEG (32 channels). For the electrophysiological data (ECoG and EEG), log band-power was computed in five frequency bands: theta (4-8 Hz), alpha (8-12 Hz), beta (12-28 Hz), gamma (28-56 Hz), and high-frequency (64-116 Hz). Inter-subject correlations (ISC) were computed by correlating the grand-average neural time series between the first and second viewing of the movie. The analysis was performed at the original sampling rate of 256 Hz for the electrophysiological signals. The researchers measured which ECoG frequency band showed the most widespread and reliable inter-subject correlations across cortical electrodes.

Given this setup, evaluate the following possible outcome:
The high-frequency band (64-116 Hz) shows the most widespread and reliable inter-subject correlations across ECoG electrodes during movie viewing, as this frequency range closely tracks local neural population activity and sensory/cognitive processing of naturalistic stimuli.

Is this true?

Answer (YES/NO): YES